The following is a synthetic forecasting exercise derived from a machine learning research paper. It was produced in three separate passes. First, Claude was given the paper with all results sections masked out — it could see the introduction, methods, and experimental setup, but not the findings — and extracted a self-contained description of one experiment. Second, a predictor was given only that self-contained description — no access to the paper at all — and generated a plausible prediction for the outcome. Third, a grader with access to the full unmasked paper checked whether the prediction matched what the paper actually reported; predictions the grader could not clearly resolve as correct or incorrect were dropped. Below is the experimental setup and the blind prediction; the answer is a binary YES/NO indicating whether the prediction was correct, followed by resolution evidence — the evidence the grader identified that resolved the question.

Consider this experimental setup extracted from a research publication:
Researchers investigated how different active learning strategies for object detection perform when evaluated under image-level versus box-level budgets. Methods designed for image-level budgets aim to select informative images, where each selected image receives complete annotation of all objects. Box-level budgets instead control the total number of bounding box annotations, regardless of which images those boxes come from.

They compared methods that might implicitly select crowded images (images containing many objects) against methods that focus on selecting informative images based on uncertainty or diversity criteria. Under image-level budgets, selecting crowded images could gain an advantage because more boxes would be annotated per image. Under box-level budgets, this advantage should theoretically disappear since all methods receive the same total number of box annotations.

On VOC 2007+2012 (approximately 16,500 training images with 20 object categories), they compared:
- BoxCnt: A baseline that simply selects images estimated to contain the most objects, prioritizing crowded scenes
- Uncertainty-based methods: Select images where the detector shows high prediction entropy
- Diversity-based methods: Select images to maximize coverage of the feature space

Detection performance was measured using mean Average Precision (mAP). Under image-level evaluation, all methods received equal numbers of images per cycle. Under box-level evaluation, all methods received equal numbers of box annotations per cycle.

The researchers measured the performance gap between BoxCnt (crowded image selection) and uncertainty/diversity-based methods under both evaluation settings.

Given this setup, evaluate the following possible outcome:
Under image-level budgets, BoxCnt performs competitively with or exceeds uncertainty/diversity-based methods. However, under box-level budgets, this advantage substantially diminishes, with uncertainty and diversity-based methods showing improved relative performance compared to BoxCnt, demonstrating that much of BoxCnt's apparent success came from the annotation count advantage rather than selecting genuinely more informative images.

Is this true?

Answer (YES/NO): YES